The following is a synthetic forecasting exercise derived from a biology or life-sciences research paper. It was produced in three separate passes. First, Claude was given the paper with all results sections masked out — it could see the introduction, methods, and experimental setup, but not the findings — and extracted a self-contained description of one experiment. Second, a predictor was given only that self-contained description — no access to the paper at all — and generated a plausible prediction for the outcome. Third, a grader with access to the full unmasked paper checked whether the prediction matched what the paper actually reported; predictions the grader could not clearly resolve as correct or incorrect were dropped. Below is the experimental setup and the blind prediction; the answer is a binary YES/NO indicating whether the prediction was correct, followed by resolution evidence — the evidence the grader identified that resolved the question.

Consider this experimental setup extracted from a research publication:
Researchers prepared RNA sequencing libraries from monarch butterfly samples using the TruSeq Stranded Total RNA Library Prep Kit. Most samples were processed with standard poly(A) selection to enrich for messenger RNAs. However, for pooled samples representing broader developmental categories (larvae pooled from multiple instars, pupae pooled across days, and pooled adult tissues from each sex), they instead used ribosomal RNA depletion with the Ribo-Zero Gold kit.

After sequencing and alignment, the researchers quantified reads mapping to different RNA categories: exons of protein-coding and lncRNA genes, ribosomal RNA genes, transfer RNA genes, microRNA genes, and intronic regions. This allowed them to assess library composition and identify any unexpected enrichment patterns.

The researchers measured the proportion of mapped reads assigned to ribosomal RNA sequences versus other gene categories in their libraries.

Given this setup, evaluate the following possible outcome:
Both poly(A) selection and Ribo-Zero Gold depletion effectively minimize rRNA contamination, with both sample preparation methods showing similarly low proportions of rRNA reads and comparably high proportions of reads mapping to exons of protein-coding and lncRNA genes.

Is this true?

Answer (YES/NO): NO